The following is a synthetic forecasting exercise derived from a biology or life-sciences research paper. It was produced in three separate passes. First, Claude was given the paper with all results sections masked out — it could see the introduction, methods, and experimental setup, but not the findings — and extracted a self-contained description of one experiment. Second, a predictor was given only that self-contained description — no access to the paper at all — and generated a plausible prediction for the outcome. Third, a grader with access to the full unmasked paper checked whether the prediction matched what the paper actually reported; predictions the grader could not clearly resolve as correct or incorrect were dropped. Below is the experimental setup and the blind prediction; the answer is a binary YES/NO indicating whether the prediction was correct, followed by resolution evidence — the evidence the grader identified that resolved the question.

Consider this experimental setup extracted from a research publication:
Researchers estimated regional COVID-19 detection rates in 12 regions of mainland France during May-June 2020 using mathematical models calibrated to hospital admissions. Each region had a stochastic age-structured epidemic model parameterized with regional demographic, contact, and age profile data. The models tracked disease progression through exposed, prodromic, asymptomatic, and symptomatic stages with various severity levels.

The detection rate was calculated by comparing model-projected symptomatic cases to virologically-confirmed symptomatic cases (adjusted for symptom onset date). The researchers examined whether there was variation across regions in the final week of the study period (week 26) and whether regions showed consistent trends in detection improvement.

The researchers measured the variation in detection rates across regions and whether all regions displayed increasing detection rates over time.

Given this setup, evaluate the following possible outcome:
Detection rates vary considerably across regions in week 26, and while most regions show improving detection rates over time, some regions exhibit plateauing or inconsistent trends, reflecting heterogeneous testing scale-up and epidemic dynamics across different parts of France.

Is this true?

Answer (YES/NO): YES